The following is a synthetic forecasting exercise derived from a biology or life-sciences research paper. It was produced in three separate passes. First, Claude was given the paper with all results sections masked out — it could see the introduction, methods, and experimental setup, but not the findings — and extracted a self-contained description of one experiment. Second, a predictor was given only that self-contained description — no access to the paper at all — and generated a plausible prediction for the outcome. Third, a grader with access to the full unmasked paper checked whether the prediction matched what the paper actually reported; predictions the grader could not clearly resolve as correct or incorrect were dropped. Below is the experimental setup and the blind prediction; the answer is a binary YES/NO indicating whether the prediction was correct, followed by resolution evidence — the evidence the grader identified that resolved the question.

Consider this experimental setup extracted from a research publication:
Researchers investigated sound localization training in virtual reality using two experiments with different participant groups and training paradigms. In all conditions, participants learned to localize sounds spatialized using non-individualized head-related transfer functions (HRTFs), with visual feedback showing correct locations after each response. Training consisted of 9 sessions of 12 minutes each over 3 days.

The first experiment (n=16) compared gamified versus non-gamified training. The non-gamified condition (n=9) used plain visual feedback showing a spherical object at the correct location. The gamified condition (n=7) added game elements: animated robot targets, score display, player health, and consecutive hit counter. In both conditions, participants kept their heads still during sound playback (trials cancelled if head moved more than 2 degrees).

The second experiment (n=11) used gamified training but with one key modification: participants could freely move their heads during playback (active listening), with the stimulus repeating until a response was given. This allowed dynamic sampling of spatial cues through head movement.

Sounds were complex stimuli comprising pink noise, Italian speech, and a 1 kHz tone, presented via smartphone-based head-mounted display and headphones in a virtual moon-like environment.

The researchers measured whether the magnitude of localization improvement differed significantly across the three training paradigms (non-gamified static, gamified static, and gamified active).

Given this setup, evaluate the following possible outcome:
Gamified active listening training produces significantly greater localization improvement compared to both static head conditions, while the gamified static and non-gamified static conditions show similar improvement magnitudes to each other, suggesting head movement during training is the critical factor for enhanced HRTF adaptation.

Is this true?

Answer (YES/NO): NO